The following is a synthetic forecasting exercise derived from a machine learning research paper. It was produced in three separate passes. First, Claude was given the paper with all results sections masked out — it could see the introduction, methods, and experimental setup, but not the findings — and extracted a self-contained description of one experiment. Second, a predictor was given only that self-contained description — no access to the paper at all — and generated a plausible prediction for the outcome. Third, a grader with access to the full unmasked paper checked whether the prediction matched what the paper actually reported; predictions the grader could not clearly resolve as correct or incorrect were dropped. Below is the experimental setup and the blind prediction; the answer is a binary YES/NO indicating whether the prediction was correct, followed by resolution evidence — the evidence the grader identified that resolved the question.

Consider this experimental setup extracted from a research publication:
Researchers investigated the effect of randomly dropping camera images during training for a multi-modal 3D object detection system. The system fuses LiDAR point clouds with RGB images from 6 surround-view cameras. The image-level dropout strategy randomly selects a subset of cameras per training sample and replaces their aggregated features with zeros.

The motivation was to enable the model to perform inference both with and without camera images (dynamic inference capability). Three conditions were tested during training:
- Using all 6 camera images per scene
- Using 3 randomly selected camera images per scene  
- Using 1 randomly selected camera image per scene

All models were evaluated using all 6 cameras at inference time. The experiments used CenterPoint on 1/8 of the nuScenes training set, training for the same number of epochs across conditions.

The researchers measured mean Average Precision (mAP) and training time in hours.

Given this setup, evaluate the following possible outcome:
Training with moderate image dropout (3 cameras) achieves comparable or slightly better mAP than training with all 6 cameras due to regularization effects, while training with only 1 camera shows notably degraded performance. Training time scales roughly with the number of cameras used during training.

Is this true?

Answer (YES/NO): YES